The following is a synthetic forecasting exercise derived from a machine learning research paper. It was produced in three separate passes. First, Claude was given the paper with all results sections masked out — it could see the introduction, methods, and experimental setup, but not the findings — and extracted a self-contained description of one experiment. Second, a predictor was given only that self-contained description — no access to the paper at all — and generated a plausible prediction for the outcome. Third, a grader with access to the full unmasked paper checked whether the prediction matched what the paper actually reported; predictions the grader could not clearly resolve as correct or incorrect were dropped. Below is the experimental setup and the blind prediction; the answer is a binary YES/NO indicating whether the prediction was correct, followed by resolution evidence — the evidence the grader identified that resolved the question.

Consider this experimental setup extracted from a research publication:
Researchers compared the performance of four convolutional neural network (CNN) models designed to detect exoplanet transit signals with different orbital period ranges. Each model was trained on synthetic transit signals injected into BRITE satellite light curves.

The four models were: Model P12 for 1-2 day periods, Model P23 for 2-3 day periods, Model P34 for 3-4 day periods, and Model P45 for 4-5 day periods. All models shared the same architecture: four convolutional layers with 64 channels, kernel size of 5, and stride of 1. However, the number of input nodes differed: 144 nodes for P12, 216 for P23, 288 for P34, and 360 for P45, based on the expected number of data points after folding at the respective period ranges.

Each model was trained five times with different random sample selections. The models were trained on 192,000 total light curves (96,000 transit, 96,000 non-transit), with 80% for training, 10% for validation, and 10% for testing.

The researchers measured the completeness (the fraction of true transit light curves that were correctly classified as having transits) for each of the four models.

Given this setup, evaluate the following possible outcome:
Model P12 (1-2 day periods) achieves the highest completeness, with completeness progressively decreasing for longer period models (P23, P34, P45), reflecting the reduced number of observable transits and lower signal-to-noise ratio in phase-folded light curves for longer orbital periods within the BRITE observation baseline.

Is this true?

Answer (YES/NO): NO